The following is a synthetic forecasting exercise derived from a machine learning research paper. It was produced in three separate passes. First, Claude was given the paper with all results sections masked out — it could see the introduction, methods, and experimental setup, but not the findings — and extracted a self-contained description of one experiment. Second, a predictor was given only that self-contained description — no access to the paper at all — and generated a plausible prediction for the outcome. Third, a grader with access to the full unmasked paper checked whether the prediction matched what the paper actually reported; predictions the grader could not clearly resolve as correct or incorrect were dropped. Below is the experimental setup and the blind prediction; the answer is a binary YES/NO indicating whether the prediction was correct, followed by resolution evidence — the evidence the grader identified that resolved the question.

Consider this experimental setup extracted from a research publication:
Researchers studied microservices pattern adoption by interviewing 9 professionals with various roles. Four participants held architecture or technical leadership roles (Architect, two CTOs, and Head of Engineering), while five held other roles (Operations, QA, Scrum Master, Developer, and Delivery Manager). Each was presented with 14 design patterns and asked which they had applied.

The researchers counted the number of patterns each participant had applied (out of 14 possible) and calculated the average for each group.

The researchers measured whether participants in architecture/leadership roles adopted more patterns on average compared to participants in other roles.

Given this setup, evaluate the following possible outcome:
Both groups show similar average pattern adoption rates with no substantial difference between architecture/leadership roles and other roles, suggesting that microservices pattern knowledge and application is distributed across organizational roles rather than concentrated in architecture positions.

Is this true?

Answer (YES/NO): NO